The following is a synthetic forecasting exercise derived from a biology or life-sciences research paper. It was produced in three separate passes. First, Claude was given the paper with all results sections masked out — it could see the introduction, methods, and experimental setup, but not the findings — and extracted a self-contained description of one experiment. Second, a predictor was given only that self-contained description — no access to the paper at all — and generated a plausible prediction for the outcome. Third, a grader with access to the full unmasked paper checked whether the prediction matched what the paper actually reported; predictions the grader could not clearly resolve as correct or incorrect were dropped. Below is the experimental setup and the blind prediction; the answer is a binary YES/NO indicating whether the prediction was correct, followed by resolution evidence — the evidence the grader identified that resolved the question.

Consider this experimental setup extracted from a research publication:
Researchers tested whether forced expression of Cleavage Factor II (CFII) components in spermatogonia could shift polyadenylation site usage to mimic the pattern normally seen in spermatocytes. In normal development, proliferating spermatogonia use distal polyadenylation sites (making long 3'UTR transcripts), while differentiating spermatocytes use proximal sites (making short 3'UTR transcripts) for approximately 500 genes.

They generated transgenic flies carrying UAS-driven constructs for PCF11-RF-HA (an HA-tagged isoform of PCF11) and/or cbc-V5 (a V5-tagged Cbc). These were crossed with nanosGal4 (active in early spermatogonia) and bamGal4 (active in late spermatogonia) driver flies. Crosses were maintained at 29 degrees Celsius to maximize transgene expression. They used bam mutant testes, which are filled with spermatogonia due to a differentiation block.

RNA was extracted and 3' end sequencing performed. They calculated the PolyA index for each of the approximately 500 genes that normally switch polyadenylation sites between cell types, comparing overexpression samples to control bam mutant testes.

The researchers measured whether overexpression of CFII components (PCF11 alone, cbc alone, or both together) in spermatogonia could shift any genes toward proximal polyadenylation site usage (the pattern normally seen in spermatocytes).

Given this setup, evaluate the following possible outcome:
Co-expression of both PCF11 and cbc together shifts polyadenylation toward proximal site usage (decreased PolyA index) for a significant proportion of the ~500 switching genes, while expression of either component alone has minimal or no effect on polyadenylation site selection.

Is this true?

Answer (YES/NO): NO